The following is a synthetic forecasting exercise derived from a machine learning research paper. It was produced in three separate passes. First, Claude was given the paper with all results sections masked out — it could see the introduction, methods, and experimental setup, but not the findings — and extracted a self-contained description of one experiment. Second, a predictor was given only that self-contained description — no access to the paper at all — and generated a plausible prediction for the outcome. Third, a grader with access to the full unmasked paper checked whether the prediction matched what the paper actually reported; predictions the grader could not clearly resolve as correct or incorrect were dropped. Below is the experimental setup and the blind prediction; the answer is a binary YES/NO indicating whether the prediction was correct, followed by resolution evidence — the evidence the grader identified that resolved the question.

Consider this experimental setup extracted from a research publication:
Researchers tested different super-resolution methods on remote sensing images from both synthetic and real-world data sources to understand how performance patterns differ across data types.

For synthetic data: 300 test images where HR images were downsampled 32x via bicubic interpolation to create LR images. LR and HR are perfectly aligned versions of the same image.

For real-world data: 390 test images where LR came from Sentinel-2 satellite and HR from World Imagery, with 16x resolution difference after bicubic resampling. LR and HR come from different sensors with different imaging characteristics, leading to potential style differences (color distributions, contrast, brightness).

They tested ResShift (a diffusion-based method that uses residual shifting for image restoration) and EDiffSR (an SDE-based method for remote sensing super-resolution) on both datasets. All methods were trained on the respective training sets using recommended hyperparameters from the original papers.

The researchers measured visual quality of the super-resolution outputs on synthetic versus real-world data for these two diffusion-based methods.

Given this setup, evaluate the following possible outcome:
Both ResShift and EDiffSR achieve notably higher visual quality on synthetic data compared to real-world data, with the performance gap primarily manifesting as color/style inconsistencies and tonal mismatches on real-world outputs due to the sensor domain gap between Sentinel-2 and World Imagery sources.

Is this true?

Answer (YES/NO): NO